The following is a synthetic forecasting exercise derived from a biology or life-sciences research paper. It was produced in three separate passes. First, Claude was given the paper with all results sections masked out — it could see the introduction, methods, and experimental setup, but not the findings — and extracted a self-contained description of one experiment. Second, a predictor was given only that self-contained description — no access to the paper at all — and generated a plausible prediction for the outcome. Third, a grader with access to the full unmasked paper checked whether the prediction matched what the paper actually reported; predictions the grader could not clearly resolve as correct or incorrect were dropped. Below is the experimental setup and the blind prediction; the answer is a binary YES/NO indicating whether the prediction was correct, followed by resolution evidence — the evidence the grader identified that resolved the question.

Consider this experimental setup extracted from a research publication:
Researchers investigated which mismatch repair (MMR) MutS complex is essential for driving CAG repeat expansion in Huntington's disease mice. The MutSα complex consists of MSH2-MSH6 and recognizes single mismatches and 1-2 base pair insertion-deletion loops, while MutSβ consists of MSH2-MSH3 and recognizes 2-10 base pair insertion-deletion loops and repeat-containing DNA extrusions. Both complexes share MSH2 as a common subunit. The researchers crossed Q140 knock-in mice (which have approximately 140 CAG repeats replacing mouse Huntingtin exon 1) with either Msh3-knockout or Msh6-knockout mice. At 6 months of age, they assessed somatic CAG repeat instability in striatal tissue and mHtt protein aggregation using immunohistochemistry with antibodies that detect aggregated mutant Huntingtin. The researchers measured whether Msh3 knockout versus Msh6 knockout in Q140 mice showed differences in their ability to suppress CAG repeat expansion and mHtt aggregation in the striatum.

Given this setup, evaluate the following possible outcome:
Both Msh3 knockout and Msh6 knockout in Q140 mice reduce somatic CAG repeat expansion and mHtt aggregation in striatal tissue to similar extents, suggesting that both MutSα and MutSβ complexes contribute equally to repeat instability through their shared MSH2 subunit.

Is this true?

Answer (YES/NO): NO